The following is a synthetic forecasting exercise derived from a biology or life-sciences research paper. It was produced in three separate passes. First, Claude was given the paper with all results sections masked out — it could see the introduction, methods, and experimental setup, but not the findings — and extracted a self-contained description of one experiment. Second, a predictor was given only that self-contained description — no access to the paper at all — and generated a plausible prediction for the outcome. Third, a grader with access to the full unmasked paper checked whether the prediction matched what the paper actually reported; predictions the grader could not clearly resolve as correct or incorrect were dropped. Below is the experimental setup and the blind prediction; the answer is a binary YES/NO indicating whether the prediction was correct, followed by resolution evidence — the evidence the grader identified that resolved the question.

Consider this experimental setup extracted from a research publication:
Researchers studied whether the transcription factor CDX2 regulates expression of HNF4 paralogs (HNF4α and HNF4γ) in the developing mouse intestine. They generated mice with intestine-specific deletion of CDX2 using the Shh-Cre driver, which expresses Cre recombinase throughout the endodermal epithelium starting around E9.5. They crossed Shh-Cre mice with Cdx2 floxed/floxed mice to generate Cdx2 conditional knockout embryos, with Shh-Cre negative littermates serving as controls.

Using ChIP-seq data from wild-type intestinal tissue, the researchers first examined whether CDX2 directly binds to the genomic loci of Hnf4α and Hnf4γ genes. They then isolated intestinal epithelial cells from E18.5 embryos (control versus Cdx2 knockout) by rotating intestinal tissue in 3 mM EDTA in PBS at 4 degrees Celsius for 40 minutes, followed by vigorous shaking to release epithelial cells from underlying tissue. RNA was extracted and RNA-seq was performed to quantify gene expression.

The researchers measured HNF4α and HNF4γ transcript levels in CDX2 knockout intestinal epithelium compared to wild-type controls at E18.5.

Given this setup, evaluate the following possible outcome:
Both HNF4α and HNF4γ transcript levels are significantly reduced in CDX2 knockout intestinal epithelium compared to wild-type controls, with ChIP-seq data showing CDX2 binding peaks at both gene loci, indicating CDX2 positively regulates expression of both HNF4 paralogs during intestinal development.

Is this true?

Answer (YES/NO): YES